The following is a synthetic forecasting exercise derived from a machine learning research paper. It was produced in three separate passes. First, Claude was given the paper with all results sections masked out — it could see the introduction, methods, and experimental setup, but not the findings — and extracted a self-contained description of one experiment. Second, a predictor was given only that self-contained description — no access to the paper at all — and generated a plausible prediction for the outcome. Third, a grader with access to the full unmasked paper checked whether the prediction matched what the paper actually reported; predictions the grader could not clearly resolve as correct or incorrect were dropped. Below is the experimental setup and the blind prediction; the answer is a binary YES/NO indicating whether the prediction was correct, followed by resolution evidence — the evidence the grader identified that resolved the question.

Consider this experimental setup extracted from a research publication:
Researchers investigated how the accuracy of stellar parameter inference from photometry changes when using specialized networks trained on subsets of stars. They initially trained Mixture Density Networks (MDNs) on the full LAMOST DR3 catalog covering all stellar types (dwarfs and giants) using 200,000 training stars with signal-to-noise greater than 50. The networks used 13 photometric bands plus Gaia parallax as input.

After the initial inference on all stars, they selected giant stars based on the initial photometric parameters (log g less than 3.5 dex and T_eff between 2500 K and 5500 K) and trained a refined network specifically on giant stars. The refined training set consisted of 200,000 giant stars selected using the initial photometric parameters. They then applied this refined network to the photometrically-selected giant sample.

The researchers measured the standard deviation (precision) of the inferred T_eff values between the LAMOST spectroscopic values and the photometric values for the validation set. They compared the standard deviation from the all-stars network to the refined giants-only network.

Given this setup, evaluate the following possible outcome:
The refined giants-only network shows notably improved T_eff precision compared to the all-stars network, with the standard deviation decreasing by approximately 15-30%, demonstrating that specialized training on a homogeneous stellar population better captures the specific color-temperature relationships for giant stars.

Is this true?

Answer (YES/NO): NO